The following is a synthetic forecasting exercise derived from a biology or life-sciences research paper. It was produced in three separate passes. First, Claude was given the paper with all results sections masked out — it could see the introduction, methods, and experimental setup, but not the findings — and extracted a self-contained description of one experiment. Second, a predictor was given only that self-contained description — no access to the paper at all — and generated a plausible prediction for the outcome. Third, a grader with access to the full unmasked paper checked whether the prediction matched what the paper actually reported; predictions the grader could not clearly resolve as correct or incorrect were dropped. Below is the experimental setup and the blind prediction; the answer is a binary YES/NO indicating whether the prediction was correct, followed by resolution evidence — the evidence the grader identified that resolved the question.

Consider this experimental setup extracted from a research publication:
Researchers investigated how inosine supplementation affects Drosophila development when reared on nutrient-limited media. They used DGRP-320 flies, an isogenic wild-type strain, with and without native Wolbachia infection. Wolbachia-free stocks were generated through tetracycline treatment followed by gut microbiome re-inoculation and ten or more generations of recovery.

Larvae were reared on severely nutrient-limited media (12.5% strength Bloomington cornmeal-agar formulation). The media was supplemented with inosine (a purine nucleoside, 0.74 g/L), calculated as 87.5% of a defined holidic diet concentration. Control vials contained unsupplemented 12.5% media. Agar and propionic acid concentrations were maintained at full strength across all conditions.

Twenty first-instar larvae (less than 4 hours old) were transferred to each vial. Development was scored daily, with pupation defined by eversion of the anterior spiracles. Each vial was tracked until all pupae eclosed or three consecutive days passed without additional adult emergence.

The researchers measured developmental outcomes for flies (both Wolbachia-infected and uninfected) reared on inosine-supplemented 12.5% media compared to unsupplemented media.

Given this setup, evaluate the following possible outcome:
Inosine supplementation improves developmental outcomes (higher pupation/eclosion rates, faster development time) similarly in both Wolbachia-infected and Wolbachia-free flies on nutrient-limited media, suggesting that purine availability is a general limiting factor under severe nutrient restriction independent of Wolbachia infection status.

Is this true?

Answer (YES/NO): NO